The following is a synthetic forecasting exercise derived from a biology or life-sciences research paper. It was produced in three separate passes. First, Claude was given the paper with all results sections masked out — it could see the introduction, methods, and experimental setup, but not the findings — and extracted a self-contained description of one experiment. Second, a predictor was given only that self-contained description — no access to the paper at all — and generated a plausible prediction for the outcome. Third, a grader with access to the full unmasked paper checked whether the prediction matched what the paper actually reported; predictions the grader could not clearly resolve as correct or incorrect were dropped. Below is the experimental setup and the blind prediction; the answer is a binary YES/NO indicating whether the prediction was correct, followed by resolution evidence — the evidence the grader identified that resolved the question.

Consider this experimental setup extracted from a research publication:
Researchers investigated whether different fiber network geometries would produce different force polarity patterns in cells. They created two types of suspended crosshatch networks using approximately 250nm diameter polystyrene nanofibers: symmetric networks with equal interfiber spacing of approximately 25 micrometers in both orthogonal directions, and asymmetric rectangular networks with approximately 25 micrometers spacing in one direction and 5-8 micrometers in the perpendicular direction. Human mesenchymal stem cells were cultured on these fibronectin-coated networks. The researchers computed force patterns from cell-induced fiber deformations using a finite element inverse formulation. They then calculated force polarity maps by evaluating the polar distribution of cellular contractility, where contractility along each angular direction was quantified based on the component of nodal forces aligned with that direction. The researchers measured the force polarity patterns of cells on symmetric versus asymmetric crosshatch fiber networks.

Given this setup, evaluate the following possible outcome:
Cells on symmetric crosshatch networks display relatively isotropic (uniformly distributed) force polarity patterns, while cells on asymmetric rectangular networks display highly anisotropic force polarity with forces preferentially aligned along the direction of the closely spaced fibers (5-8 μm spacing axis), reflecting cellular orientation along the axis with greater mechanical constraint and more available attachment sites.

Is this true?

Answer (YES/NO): NO